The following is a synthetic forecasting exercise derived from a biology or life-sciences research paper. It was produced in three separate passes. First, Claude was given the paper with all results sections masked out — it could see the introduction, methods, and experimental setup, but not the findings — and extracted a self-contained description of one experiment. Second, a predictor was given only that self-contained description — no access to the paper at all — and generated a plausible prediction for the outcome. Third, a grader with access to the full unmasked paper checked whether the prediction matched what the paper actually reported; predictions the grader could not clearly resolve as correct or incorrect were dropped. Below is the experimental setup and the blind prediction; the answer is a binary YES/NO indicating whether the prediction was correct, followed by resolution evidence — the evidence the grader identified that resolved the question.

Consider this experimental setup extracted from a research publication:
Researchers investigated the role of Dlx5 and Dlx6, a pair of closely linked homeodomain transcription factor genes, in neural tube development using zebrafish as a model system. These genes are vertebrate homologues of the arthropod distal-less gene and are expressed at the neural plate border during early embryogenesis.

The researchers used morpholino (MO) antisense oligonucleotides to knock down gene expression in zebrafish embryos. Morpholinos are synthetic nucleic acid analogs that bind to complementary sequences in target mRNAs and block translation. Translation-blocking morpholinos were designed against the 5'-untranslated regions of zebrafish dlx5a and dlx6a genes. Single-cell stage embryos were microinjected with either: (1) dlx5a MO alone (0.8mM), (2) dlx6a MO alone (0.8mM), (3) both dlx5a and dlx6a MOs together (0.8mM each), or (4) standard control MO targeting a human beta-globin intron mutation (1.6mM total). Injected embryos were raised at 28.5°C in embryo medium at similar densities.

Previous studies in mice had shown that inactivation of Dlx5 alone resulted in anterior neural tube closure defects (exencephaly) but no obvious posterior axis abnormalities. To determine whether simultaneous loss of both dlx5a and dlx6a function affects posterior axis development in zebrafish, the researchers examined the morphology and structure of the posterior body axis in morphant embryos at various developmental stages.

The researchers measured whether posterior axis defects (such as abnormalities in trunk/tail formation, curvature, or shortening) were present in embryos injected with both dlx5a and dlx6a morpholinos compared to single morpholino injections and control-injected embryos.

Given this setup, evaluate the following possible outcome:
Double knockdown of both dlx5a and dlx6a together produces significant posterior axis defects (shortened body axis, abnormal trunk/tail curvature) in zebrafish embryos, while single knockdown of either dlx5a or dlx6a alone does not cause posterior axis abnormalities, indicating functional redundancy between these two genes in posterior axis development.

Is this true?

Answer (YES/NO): YES